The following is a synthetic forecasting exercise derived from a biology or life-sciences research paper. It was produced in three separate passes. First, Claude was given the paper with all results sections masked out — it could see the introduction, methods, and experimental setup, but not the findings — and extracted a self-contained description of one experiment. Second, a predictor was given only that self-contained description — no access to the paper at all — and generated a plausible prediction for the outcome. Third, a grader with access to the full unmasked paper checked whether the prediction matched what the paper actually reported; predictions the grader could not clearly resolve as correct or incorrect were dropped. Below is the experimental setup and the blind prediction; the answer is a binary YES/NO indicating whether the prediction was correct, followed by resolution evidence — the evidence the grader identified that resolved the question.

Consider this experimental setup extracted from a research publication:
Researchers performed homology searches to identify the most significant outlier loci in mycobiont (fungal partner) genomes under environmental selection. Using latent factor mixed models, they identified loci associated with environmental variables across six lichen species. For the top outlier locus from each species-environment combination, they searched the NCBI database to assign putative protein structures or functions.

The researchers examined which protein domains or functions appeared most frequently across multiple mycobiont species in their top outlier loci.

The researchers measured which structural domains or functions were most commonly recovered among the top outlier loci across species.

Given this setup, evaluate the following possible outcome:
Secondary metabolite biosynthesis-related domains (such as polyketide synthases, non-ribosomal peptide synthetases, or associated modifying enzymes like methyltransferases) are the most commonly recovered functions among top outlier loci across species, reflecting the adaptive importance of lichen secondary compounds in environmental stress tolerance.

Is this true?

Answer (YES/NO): NO